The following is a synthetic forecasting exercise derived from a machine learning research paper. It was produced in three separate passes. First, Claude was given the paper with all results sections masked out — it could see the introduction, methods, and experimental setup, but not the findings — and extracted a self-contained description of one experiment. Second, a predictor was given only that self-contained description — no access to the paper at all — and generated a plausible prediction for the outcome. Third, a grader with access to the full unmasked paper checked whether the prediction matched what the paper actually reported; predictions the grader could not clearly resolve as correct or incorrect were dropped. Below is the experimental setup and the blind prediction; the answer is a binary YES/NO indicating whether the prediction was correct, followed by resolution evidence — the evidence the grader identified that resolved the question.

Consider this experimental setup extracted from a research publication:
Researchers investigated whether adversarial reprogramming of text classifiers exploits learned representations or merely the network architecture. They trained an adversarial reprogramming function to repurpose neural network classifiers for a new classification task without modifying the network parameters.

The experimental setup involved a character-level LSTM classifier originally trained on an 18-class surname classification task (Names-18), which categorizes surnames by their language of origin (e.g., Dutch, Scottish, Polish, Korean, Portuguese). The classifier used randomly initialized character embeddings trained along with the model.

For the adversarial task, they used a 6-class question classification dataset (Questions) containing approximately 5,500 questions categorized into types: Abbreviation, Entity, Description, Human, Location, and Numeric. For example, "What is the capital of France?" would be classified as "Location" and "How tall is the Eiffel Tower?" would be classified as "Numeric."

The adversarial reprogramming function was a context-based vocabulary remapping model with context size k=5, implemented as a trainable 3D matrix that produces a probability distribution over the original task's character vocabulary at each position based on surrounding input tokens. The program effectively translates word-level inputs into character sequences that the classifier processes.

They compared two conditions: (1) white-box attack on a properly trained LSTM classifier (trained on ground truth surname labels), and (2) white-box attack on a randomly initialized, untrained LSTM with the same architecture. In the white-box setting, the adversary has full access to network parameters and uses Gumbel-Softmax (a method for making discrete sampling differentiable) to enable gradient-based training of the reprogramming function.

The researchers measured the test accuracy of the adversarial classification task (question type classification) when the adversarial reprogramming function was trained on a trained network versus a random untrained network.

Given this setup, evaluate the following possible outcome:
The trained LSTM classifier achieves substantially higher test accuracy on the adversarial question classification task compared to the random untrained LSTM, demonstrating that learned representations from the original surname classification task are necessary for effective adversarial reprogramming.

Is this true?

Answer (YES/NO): YES